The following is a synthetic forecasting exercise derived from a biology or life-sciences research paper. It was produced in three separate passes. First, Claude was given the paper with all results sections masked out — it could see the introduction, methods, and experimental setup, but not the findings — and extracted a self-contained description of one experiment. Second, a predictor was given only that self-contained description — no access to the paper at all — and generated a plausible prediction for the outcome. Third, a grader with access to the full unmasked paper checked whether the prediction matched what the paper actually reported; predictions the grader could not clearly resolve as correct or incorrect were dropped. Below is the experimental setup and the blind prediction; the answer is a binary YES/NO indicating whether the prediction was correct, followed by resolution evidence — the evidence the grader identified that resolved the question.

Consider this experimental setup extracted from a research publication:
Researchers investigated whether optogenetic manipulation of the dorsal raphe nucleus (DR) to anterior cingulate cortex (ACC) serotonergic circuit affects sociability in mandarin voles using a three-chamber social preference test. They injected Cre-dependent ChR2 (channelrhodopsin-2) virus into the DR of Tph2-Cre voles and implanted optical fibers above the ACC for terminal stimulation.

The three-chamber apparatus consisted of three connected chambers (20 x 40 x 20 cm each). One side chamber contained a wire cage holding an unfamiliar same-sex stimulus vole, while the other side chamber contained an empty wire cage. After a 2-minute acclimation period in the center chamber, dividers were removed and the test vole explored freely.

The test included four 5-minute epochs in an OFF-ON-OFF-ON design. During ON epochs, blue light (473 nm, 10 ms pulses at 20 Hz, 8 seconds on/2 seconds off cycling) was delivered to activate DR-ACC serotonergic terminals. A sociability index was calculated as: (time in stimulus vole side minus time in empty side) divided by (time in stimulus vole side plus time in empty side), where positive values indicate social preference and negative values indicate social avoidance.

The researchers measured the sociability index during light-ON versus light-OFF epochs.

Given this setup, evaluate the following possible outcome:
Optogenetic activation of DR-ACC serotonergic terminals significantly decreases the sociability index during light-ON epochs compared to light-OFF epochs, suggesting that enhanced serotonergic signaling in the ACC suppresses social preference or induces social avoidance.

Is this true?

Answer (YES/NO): NO